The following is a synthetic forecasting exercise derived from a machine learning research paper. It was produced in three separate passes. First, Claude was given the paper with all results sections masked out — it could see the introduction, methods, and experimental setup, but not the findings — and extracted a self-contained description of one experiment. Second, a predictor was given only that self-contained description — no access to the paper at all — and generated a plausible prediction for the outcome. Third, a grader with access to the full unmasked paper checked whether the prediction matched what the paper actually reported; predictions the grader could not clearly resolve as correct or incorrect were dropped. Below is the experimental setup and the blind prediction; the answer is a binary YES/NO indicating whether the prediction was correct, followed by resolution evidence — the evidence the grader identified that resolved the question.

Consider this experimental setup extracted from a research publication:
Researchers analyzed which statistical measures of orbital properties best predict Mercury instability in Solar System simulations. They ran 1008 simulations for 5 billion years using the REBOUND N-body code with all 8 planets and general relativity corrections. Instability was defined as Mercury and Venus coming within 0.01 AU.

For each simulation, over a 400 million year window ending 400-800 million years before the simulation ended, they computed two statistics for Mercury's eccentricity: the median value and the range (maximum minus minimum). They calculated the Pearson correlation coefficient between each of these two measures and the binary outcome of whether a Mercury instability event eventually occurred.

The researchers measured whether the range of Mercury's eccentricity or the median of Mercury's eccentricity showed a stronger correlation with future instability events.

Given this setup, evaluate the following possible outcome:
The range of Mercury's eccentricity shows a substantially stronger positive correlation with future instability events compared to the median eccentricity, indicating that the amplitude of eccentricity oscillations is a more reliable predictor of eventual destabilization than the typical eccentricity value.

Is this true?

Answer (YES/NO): YES